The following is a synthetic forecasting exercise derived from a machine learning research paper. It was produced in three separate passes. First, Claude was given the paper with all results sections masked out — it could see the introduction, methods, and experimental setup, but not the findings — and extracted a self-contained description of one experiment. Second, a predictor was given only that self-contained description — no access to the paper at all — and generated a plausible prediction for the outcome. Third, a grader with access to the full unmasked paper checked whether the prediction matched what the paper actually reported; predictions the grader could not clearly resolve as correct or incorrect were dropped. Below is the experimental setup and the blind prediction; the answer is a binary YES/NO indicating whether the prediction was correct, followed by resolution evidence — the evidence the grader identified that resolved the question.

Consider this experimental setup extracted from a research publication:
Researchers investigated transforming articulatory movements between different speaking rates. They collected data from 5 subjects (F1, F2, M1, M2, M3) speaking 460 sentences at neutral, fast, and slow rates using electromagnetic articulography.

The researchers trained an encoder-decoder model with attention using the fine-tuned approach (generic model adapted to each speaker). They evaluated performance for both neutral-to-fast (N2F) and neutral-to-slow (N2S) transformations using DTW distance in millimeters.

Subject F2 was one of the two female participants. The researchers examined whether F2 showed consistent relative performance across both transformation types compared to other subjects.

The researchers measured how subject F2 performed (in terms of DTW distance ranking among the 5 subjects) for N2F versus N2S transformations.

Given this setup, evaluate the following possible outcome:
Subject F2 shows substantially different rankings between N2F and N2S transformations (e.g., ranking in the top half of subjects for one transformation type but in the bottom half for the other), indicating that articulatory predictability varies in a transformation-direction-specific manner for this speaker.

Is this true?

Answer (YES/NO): NO